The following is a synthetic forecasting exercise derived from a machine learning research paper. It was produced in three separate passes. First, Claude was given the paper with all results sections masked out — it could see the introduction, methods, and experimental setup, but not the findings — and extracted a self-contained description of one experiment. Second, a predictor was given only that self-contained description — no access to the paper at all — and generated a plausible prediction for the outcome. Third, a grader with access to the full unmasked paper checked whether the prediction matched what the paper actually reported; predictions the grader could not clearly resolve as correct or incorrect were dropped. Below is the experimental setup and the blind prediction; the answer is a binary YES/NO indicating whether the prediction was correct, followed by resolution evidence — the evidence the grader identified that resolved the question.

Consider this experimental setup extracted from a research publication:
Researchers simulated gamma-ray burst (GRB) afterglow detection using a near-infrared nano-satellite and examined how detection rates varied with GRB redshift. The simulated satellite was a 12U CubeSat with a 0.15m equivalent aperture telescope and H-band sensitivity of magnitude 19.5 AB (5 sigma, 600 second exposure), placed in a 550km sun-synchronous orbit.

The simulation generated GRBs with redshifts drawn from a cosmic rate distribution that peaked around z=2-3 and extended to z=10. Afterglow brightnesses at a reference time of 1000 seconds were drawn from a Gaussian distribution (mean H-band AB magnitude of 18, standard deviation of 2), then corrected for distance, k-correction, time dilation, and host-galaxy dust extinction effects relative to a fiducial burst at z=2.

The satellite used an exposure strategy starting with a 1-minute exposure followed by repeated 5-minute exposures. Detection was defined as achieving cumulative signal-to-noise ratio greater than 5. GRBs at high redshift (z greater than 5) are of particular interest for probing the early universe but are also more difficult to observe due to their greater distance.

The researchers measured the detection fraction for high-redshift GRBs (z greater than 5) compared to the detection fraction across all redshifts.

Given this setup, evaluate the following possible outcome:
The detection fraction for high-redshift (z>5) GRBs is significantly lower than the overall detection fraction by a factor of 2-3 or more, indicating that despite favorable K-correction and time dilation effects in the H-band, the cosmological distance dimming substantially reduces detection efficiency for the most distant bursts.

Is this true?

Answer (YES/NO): NO